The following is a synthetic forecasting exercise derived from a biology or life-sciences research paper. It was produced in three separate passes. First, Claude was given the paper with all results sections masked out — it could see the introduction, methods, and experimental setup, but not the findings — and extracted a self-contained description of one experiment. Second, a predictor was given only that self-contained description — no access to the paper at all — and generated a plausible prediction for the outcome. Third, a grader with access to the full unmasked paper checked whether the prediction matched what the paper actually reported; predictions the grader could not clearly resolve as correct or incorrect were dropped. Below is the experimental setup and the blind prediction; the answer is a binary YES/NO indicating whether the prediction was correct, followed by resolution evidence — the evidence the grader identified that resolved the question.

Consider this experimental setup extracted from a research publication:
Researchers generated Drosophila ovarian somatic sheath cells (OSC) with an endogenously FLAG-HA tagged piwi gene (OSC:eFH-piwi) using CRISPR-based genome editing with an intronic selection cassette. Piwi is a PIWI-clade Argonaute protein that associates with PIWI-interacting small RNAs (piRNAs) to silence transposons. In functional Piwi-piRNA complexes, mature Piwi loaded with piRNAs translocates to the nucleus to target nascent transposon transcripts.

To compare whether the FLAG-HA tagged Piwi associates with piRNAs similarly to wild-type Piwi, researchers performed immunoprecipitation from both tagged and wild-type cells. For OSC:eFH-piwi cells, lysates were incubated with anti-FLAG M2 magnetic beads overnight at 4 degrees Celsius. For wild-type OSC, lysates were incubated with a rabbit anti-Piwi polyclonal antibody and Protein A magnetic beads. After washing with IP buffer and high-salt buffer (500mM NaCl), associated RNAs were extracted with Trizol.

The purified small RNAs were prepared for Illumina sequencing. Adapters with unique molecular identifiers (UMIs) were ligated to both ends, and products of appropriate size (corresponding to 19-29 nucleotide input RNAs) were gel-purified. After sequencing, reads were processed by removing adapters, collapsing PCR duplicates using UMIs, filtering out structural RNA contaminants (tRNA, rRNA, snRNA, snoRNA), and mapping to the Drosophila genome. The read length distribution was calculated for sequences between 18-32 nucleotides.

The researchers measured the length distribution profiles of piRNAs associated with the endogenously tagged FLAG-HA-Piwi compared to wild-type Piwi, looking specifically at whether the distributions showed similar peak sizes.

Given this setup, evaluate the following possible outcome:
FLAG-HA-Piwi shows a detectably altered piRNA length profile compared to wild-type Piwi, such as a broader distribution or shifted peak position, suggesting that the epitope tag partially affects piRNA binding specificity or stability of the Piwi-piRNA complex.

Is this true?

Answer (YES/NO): NO